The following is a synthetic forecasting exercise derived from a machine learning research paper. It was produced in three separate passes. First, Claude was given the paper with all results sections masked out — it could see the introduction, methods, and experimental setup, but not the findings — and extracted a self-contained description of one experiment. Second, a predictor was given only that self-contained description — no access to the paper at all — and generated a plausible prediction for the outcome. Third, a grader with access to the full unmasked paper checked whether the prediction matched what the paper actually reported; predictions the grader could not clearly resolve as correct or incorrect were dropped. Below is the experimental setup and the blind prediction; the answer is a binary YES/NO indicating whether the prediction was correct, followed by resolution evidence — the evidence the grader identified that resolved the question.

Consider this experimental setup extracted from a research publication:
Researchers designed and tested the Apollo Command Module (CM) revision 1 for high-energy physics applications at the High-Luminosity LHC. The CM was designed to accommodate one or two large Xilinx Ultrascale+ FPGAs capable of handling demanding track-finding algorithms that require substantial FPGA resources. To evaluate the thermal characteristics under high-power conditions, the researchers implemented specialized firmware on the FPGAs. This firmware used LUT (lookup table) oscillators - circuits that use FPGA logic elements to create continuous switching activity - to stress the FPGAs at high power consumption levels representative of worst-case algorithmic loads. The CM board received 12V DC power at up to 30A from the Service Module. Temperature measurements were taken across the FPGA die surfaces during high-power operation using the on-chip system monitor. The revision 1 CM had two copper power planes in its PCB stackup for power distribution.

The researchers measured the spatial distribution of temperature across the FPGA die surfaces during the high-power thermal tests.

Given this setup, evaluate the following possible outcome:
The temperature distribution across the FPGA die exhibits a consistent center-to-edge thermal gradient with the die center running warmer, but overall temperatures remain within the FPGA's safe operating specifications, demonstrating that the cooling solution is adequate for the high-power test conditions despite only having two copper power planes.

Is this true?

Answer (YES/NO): NO